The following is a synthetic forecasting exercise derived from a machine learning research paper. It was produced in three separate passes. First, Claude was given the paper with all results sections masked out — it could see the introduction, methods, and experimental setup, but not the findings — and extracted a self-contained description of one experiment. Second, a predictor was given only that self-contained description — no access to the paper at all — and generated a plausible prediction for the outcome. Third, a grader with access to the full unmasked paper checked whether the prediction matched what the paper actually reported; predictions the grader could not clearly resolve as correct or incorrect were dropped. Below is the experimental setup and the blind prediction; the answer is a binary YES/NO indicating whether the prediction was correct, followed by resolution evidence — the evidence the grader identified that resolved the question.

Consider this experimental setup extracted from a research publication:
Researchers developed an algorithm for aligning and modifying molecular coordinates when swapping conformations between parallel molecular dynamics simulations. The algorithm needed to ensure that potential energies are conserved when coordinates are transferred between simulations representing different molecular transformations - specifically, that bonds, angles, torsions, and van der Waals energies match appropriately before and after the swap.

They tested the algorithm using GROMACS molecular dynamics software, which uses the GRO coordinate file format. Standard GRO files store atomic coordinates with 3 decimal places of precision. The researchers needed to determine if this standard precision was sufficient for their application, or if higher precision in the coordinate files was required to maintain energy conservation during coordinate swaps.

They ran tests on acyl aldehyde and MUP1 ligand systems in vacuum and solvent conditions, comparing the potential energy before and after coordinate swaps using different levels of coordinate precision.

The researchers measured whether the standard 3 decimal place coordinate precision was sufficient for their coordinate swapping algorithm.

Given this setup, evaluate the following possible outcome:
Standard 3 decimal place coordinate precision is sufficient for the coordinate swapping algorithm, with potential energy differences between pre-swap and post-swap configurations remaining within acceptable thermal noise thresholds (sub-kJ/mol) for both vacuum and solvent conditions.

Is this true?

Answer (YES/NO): NO